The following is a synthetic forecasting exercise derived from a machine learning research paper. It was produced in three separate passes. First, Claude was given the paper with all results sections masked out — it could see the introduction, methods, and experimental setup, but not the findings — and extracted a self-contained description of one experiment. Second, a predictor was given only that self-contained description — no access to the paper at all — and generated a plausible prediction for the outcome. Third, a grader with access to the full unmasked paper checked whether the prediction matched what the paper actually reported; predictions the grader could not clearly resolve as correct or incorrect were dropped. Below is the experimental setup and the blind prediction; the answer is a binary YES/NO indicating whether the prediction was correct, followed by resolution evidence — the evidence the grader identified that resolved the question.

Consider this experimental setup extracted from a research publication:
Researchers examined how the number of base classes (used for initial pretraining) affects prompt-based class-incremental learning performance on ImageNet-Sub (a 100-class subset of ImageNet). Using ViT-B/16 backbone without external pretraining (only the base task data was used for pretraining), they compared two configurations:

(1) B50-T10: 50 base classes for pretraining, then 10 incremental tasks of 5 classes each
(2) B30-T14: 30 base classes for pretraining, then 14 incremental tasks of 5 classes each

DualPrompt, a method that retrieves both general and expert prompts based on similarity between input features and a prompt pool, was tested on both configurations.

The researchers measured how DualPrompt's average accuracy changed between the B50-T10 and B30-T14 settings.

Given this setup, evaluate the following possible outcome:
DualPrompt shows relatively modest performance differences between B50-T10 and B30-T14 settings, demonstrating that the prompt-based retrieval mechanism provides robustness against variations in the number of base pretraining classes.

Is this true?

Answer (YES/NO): NO